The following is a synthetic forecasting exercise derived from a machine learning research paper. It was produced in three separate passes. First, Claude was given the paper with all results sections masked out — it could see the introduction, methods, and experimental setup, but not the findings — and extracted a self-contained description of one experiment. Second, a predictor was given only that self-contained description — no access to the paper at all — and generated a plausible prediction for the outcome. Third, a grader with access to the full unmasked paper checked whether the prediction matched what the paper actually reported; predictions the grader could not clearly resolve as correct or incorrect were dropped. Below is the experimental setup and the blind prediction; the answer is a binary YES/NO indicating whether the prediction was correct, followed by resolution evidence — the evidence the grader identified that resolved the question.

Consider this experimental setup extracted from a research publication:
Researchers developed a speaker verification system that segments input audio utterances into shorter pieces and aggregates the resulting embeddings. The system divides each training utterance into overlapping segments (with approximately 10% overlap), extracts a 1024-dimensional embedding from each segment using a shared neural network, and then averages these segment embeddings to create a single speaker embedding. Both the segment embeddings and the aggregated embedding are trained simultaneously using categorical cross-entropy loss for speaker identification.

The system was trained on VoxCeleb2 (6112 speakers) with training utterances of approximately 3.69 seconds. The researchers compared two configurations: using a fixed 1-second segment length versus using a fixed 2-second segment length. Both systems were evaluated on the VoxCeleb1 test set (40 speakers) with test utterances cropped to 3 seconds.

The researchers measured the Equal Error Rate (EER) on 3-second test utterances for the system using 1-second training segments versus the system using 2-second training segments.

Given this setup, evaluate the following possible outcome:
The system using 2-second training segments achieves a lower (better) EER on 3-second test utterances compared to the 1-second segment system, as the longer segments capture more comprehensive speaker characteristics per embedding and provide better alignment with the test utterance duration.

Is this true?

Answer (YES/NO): YES